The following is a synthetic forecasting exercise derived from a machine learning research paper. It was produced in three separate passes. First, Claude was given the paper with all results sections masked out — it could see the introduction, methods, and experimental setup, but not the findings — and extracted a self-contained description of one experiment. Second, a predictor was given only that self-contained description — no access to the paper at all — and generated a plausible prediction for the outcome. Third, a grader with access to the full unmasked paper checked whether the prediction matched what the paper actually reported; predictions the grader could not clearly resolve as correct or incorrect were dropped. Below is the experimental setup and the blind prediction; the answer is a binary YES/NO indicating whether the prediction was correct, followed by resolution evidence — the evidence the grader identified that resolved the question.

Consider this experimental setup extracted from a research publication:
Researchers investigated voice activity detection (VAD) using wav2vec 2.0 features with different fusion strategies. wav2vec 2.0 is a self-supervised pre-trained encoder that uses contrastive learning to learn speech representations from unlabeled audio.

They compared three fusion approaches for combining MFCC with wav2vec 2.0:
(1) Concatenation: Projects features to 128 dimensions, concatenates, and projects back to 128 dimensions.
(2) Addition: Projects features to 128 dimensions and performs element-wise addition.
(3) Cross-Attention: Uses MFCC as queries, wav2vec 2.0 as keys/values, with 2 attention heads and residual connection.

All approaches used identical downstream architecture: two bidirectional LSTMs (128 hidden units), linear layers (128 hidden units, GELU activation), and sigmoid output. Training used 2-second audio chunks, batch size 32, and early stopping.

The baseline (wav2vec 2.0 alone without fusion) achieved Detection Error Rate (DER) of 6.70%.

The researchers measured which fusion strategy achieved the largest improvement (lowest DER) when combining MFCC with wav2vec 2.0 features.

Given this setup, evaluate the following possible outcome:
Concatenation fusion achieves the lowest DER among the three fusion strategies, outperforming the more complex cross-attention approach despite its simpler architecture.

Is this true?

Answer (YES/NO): YES